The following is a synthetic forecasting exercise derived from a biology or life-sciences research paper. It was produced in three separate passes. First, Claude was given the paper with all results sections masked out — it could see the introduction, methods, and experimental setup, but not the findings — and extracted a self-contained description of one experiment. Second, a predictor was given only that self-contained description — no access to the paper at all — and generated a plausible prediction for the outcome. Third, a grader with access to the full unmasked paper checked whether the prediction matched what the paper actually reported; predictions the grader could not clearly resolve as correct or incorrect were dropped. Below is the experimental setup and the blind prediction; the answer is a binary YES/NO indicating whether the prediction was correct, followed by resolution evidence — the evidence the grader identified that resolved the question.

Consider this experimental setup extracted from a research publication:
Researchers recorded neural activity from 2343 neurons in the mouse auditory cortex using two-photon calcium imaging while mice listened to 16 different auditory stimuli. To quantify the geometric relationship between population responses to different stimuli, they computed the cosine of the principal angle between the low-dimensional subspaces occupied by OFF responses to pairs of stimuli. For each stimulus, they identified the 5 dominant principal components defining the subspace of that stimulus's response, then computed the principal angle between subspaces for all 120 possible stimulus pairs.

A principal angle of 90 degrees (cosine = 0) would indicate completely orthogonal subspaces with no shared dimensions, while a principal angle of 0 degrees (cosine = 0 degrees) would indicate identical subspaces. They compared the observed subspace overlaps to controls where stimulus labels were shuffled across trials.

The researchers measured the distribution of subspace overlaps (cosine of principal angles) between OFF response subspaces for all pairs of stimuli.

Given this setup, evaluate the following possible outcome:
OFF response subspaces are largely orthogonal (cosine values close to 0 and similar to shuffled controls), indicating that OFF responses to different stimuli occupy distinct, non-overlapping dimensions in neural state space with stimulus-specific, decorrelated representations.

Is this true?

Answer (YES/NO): NO